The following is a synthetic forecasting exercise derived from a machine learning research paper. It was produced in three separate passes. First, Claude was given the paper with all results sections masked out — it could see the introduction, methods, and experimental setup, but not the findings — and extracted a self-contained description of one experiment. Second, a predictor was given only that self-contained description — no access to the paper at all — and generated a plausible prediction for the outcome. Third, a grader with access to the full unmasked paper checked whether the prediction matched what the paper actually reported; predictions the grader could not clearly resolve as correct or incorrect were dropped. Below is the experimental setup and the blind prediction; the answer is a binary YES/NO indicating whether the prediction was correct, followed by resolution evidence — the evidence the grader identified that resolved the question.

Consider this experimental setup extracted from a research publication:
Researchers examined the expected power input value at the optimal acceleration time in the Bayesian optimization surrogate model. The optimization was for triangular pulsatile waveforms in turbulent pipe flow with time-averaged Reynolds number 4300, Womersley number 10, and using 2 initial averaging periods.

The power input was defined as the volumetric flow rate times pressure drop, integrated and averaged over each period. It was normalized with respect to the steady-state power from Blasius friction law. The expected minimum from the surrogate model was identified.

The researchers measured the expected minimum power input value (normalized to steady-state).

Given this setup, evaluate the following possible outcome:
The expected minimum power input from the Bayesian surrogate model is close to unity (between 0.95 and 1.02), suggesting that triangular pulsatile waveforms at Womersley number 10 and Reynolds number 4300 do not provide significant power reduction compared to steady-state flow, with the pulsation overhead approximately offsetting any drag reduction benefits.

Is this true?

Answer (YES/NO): NO